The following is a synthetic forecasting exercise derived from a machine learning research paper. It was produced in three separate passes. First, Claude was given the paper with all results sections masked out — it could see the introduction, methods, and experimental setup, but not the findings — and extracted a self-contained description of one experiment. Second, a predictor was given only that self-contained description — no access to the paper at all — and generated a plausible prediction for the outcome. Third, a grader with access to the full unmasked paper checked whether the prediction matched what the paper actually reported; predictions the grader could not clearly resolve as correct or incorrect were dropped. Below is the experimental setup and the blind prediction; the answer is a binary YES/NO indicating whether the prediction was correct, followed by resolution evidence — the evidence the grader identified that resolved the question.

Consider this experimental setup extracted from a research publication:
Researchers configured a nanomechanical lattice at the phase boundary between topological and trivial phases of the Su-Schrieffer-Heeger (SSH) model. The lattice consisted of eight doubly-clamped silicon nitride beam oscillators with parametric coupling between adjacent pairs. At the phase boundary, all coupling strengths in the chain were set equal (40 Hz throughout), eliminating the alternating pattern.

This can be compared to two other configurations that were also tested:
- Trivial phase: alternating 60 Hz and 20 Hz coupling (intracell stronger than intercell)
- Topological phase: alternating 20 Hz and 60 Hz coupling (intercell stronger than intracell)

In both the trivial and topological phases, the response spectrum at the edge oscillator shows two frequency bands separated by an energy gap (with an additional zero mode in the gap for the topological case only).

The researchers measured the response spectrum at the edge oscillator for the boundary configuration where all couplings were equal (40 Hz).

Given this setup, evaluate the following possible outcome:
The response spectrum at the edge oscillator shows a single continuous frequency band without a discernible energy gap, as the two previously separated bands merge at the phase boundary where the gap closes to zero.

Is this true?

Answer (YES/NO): YES